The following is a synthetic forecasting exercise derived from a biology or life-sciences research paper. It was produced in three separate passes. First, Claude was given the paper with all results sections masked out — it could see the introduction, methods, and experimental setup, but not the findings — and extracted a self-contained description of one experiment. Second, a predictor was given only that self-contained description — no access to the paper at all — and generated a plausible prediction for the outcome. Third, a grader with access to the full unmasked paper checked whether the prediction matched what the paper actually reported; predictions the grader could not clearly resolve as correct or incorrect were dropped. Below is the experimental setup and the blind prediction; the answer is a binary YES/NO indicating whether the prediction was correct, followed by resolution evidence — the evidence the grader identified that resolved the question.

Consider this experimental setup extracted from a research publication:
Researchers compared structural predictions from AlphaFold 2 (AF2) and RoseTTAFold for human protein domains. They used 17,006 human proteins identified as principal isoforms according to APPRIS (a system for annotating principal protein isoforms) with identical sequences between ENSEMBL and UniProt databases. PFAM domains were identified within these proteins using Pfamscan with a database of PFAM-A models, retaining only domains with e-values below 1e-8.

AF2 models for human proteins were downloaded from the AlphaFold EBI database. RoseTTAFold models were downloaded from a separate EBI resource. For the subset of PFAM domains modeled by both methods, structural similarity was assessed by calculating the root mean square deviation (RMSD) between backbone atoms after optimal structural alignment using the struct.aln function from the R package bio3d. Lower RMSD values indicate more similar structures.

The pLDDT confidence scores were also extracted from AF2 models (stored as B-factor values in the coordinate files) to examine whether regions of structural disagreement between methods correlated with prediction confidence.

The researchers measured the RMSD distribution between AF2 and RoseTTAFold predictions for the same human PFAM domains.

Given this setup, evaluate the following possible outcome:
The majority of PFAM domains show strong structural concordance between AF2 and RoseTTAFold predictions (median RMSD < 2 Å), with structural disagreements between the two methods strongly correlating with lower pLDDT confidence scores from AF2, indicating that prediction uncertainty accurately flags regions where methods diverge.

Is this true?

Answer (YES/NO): NO